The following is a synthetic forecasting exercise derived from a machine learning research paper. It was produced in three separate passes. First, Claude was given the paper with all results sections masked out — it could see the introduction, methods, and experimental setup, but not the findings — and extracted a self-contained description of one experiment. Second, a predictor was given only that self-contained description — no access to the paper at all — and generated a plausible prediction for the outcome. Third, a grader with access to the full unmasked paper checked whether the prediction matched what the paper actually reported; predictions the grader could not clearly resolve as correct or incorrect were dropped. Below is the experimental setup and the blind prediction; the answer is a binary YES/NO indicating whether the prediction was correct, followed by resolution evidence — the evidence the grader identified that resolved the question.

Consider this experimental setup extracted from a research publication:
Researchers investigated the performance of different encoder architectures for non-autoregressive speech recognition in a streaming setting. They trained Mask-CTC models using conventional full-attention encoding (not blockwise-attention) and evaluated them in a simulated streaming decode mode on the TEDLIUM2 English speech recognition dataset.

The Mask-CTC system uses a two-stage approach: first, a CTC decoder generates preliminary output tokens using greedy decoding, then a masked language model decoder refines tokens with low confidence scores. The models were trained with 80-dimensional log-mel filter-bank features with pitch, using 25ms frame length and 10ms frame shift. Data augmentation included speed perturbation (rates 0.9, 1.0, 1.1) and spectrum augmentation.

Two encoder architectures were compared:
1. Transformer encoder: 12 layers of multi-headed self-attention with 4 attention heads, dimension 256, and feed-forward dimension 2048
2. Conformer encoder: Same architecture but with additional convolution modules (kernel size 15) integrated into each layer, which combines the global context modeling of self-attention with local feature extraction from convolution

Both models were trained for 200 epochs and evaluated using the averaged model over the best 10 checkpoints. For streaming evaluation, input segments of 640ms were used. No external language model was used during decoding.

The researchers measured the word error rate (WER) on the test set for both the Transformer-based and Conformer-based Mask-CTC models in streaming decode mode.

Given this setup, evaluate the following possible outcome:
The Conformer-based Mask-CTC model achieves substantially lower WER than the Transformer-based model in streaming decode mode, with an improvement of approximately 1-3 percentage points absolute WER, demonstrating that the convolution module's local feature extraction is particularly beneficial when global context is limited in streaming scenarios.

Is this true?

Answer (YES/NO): NO